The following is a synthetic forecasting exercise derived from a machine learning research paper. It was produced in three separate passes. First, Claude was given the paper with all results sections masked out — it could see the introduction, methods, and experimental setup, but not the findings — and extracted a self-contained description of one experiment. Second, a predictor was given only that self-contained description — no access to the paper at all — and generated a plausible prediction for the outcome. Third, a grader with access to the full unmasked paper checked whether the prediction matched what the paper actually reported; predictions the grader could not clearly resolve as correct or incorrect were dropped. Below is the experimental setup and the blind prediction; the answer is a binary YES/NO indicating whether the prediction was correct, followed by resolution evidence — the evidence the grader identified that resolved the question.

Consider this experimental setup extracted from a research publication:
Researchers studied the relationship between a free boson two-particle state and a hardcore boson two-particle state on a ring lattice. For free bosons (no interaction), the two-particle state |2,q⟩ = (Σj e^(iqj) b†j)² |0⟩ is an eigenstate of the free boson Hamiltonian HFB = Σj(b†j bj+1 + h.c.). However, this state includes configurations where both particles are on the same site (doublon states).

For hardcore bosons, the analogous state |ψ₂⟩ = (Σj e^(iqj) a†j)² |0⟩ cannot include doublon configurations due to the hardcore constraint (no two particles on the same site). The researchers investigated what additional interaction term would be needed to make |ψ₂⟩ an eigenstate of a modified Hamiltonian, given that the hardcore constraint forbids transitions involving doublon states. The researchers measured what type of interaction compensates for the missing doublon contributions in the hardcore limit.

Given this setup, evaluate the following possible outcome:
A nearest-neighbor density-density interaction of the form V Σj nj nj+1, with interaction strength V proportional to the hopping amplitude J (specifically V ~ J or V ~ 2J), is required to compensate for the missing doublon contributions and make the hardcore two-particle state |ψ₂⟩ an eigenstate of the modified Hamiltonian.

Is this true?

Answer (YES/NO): NO